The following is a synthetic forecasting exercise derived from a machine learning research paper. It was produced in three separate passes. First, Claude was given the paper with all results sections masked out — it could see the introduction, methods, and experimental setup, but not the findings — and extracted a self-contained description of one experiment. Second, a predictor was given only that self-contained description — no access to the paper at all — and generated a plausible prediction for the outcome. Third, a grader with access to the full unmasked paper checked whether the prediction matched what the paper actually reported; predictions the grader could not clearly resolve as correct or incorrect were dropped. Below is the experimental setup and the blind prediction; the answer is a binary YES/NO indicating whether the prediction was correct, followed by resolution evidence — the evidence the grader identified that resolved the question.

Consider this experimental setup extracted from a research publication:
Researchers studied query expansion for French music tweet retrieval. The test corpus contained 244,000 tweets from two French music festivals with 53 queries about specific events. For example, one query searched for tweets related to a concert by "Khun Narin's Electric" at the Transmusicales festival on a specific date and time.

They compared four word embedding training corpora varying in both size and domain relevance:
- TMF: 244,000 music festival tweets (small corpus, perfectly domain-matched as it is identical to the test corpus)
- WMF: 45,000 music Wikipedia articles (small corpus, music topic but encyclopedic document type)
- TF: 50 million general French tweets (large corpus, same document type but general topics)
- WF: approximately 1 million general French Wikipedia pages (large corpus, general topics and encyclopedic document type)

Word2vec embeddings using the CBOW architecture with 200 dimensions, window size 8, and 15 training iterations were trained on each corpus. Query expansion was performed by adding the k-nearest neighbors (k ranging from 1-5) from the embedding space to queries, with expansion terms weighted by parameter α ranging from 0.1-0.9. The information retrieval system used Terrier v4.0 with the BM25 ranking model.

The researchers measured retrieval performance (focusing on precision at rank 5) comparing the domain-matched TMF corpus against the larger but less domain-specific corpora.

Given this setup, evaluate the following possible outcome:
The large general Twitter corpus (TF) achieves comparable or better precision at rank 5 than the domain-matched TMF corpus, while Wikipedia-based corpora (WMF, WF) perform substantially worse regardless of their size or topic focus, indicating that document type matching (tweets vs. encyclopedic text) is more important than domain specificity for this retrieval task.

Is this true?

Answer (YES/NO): NO